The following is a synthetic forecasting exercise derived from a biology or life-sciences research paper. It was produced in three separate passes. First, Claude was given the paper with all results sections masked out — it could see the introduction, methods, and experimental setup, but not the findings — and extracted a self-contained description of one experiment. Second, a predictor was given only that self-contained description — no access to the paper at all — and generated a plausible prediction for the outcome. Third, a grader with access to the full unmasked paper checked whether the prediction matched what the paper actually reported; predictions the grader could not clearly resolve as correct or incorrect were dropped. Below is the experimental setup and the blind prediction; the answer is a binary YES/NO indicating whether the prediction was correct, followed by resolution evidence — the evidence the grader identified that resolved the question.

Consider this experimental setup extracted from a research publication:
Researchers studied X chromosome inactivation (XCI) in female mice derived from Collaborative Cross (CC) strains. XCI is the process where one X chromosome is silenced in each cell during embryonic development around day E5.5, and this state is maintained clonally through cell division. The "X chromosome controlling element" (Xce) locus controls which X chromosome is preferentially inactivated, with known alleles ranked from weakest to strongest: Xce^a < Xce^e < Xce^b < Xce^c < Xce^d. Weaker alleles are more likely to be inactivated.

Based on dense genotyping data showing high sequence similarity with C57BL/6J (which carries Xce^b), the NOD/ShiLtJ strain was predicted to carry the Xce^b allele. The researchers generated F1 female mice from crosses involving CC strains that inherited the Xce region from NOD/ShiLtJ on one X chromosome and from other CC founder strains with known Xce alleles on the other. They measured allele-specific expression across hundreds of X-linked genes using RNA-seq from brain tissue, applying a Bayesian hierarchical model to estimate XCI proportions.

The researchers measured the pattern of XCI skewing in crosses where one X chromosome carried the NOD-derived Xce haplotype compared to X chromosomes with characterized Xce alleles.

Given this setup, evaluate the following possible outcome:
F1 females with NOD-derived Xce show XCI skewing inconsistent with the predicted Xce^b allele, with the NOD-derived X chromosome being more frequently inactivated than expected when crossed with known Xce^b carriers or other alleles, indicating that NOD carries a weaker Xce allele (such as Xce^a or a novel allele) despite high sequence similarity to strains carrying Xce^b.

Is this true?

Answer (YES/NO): YES